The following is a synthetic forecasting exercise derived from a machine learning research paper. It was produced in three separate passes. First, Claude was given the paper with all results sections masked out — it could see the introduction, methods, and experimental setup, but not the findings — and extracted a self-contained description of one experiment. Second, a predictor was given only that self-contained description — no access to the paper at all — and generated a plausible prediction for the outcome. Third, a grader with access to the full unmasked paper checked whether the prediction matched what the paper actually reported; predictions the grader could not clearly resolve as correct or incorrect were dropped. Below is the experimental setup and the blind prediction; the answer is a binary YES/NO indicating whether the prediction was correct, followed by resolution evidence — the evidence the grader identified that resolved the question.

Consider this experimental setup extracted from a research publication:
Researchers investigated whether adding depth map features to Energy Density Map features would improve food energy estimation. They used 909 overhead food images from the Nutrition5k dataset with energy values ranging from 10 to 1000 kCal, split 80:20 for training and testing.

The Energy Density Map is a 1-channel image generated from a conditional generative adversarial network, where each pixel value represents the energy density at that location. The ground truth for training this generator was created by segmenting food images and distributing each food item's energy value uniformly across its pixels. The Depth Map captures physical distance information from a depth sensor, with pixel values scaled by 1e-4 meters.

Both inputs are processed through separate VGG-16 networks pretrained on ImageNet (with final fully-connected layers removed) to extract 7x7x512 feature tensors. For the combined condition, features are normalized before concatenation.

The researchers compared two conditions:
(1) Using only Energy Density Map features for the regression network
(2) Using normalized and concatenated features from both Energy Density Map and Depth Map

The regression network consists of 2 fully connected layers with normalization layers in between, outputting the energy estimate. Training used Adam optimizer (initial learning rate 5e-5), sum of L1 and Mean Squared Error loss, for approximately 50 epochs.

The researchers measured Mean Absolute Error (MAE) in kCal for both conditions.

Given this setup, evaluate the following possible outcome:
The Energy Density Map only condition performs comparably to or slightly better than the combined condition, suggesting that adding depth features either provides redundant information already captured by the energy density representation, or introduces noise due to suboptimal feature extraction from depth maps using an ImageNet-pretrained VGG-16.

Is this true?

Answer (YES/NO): NO